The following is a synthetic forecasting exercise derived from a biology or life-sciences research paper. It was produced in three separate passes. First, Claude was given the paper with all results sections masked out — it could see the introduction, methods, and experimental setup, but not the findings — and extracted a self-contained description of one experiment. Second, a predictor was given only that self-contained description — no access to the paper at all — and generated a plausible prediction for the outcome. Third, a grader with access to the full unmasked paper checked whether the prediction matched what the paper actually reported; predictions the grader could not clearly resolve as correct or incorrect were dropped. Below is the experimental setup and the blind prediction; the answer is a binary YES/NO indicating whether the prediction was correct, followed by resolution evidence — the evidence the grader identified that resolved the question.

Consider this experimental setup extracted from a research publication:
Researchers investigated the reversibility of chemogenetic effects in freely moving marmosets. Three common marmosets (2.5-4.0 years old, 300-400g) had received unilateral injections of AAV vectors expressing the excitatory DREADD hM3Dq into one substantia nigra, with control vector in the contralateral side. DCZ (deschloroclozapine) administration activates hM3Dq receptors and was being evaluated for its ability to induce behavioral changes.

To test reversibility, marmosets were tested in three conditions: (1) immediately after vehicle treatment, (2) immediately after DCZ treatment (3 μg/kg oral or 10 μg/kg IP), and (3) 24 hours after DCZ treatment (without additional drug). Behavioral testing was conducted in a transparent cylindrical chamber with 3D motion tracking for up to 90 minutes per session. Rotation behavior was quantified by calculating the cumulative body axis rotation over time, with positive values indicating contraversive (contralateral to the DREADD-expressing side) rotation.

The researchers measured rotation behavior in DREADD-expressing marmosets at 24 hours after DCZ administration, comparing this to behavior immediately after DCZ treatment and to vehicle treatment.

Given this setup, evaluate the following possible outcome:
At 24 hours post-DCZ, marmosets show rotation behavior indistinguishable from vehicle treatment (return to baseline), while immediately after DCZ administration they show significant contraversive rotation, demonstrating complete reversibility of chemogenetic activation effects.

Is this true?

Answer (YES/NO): YES